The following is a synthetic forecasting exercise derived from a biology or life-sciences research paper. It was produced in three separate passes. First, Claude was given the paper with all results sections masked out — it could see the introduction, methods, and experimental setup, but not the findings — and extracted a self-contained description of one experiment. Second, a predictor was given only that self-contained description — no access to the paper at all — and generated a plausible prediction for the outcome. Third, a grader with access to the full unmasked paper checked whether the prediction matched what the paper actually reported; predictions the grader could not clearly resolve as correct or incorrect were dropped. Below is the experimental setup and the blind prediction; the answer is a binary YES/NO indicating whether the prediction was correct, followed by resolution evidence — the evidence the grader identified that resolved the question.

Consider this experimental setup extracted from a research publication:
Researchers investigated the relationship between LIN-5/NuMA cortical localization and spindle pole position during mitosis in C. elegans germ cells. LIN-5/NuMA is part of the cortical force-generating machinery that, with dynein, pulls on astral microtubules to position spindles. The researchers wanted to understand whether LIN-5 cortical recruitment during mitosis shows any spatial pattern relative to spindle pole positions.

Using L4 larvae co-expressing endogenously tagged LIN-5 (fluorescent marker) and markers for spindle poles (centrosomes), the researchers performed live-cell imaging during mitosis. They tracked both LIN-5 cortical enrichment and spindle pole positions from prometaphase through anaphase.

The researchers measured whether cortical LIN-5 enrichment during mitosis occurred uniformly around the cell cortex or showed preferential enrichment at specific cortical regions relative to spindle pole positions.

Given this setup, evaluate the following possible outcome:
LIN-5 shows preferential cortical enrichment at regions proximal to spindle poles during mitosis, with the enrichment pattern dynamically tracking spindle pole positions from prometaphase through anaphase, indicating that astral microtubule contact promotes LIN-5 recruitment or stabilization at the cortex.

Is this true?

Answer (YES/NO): YES